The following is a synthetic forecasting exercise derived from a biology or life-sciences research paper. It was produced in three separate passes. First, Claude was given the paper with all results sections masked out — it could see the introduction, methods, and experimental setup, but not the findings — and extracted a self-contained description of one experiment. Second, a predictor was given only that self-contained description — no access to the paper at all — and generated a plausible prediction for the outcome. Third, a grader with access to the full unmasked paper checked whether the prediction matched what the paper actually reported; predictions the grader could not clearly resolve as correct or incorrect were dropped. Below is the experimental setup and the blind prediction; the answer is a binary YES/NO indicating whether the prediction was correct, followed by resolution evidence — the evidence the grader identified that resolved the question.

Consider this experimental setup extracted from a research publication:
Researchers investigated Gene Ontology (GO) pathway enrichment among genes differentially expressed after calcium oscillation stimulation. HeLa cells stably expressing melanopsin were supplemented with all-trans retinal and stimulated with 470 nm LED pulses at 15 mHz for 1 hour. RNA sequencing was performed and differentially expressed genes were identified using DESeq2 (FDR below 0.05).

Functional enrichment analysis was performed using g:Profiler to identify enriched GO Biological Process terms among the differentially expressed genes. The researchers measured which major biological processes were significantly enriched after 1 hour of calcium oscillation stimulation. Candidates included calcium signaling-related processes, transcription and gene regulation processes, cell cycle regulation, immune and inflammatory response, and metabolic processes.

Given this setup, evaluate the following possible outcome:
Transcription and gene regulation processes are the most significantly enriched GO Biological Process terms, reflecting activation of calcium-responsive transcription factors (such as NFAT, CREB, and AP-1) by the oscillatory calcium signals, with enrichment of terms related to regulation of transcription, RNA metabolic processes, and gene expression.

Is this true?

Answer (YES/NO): NO